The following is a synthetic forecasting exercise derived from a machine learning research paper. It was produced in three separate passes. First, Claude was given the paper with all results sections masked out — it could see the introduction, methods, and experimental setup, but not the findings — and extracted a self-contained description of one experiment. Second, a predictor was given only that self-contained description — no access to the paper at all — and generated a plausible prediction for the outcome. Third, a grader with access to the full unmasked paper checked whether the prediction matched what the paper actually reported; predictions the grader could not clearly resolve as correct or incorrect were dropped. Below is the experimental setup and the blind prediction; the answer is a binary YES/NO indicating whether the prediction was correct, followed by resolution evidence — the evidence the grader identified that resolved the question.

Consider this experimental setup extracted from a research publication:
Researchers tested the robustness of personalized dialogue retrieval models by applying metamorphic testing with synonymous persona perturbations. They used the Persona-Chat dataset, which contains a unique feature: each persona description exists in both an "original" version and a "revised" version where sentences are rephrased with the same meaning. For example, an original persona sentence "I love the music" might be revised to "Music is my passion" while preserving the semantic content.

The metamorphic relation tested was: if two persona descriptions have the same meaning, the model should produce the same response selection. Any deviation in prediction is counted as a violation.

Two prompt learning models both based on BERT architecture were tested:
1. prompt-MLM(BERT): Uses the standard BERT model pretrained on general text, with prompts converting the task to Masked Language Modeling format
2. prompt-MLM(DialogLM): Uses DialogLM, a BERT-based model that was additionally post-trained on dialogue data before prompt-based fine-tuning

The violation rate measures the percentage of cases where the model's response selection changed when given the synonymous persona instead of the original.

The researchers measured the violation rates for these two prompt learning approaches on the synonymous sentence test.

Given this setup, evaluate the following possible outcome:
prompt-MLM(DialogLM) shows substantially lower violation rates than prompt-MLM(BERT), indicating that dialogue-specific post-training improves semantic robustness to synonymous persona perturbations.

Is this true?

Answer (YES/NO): NO